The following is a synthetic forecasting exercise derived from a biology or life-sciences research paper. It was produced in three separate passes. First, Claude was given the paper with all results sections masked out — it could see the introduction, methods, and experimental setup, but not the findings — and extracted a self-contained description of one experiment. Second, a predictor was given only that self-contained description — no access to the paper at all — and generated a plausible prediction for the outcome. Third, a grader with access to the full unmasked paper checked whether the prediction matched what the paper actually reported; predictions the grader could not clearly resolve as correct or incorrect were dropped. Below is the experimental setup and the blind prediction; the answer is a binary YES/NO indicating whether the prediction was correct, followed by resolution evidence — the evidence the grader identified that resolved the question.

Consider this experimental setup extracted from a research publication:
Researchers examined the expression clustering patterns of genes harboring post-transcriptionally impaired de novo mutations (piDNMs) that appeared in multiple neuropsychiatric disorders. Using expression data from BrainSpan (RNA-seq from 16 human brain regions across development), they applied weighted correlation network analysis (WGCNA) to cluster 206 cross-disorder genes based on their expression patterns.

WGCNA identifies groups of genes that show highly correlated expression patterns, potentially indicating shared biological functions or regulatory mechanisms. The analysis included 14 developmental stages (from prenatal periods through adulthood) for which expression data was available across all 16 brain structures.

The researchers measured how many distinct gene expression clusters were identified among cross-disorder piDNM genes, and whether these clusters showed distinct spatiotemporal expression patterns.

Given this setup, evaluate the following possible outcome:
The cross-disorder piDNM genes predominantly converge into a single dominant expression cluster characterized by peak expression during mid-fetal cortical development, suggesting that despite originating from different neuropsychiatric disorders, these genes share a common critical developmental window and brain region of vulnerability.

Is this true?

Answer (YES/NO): NO